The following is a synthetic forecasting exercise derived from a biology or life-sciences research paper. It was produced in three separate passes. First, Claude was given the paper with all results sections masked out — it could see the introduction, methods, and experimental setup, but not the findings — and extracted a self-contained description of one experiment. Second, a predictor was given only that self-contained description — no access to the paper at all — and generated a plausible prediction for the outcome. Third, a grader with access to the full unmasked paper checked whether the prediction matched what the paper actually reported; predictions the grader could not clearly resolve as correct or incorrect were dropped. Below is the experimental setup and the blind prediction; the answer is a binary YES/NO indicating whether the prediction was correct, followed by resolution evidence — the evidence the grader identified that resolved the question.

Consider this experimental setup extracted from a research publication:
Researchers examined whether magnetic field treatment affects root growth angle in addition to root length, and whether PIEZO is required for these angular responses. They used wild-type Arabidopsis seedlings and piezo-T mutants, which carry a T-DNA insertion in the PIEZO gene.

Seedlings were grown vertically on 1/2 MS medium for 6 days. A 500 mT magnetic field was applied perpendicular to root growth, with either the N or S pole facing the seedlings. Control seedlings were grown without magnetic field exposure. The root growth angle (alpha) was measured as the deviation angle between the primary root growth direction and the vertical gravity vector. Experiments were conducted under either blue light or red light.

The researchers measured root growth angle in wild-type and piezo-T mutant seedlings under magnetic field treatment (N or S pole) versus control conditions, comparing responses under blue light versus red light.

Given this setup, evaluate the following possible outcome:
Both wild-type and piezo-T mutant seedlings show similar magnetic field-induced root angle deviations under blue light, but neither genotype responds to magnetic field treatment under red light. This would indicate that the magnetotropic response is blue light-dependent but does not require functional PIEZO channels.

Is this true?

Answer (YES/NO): NO